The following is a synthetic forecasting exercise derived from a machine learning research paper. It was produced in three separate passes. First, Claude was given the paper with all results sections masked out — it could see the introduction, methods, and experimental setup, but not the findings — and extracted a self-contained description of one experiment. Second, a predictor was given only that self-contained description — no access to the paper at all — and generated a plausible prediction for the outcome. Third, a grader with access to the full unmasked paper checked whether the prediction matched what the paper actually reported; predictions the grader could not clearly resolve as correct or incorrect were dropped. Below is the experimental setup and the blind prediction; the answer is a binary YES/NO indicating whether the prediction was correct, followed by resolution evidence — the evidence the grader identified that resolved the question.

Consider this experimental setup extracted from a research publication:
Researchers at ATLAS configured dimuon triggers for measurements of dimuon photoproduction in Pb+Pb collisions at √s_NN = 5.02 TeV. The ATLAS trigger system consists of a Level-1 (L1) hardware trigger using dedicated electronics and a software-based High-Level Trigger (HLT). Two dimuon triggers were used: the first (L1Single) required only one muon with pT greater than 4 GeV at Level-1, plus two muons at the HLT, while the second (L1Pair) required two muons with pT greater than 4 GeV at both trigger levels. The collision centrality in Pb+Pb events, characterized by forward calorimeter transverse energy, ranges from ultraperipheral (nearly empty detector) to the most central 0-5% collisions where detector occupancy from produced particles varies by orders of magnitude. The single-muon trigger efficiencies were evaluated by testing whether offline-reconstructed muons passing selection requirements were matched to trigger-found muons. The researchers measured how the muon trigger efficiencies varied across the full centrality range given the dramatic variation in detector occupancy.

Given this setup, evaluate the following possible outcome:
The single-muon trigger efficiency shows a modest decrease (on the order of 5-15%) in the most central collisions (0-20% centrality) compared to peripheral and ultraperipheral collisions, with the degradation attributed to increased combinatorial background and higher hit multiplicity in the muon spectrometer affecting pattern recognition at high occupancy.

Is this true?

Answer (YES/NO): NO